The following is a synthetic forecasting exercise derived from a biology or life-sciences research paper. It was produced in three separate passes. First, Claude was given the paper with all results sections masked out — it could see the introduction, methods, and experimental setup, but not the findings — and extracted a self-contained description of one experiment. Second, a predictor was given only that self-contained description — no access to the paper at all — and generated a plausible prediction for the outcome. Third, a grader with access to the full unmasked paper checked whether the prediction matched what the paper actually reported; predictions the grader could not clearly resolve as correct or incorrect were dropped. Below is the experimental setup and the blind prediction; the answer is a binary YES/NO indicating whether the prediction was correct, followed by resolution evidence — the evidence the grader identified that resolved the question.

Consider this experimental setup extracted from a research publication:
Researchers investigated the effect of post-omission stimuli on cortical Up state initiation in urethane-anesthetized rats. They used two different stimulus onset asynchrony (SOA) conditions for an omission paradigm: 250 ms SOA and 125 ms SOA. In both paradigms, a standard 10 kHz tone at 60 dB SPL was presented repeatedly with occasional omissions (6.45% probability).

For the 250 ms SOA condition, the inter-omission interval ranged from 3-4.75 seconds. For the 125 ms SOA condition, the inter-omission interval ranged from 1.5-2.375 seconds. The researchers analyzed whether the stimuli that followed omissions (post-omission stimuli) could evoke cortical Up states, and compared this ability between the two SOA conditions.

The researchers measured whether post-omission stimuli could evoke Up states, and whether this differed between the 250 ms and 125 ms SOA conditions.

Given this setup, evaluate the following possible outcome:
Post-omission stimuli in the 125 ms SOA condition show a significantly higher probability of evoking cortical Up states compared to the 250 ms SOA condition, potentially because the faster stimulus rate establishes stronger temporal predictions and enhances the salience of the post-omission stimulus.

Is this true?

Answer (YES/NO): NO